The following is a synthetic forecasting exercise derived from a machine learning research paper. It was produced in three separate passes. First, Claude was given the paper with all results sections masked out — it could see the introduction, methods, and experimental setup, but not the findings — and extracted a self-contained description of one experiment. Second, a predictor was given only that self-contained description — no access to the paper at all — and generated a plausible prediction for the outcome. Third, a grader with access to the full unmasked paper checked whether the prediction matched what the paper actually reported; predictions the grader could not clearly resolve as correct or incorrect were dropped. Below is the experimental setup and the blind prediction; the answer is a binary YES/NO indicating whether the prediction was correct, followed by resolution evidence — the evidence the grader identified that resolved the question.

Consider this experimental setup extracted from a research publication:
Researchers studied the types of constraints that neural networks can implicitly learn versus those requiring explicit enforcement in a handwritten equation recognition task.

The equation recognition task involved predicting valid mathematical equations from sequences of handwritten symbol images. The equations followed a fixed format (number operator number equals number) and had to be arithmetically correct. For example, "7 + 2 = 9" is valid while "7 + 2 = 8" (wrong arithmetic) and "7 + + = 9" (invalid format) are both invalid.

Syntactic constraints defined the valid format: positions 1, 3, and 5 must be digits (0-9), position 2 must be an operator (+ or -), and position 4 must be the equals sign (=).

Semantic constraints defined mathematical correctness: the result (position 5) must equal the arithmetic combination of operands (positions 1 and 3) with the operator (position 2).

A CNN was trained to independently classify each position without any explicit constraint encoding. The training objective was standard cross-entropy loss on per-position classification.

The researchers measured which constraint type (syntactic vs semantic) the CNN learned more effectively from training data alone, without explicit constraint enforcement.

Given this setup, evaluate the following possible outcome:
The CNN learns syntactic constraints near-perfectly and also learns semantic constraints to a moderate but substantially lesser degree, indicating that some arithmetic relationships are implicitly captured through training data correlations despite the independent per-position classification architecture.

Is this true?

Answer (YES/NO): NO